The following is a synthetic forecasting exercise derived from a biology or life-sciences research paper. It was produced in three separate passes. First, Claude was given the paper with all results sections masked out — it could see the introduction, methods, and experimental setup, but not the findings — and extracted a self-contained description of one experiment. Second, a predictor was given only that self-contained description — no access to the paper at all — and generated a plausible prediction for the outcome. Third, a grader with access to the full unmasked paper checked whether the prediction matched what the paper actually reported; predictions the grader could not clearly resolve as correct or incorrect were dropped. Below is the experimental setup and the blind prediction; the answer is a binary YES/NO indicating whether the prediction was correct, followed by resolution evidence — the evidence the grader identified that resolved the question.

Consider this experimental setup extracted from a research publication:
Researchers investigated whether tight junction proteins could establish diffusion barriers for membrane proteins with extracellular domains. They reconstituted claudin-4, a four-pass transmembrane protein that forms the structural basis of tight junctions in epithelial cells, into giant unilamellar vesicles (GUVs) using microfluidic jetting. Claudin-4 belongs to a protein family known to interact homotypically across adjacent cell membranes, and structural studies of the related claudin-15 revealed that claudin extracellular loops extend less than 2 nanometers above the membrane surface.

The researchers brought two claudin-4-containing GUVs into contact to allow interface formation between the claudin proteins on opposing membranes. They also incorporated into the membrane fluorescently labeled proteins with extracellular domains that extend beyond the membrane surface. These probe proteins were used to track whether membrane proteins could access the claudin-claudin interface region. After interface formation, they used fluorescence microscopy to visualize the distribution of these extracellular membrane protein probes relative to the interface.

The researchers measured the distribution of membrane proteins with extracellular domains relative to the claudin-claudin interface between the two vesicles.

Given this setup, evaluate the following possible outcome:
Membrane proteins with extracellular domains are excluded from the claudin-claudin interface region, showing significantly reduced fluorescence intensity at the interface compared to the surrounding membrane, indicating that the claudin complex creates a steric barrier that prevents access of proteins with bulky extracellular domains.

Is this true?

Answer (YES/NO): YES